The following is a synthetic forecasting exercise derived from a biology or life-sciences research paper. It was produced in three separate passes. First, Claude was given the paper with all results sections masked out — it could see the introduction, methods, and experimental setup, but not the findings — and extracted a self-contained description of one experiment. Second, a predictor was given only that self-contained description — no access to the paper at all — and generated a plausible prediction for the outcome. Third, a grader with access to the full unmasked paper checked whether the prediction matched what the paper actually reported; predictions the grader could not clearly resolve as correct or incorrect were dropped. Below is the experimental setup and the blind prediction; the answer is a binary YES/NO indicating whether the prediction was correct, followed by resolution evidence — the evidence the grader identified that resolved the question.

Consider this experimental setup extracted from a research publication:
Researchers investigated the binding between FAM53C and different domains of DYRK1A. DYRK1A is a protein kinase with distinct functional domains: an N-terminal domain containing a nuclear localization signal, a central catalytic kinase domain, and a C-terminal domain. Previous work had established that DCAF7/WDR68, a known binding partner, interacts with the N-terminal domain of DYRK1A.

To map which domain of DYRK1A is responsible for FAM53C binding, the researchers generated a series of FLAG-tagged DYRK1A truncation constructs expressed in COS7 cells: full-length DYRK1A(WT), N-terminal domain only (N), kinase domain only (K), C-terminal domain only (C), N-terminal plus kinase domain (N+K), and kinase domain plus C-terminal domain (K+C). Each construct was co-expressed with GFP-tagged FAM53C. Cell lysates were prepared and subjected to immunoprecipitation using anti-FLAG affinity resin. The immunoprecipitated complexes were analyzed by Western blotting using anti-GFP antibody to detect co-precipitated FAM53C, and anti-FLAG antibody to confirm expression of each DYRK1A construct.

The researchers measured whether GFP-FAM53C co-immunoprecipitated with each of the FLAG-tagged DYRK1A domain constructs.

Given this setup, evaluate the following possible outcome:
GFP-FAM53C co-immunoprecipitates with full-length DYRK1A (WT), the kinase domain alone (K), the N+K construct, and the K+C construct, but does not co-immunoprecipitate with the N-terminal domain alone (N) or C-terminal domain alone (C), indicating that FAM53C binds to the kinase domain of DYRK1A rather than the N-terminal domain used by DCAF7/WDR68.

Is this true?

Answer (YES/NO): YES